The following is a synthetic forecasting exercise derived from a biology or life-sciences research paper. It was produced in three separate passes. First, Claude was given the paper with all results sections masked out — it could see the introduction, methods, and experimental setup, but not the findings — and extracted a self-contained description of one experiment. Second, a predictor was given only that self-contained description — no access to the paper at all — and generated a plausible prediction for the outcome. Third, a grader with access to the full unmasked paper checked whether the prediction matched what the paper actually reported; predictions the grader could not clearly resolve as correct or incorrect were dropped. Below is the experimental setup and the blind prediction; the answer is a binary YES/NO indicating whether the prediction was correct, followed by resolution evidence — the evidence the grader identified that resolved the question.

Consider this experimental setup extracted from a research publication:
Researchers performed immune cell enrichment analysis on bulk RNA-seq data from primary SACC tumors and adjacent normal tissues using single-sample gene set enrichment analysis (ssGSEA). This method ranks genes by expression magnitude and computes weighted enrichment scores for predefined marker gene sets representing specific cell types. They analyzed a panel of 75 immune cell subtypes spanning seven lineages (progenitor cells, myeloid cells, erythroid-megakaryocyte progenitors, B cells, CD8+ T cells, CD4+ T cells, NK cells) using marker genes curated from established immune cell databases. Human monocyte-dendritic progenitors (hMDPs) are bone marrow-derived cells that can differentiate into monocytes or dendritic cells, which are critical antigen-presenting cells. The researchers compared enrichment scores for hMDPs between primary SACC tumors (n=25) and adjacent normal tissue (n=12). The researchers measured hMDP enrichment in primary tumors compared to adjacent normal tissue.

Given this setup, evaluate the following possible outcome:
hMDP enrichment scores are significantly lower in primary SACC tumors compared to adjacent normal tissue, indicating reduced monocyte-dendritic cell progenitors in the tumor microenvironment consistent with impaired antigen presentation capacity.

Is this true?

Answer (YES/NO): NO